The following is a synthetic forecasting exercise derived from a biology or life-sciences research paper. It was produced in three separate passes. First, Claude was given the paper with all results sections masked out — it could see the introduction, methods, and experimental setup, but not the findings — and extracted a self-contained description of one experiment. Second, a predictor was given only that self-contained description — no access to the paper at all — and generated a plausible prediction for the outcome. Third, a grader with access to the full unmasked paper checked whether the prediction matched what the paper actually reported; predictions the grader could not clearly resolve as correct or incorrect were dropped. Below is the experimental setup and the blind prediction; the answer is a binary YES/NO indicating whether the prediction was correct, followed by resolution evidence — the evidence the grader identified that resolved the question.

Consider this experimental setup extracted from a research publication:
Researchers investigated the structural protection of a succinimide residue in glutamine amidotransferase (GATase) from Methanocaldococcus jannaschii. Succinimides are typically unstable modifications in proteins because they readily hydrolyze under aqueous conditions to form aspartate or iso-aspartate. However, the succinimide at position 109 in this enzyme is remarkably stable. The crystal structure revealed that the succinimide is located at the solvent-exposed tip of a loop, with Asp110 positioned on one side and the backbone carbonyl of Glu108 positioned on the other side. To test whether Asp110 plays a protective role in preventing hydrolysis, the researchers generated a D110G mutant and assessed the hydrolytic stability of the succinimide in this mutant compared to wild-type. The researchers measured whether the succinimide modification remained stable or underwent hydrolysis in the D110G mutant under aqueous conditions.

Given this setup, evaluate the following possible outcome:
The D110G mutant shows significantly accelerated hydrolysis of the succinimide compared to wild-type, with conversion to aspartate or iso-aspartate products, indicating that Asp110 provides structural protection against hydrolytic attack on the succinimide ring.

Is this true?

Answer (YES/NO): YES